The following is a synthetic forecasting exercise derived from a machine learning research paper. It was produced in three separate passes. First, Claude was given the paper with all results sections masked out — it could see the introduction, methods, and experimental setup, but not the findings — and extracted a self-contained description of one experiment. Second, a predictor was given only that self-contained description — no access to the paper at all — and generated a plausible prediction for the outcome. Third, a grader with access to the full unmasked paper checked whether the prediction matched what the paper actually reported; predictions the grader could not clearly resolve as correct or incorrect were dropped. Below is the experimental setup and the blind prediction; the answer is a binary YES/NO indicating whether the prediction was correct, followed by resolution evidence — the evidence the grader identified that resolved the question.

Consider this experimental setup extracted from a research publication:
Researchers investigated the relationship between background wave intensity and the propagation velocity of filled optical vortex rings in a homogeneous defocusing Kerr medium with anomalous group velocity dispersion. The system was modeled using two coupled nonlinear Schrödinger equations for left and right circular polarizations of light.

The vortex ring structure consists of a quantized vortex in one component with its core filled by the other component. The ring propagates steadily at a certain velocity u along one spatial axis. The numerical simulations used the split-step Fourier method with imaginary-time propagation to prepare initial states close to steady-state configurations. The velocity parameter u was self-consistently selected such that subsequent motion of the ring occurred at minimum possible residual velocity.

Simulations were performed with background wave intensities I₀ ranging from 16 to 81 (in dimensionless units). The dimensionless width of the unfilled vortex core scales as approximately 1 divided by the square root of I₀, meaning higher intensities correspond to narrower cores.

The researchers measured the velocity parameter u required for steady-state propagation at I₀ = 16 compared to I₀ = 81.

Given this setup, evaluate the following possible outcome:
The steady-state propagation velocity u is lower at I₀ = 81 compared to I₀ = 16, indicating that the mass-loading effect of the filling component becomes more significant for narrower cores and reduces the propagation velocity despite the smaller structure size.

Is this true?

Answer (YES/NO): NO